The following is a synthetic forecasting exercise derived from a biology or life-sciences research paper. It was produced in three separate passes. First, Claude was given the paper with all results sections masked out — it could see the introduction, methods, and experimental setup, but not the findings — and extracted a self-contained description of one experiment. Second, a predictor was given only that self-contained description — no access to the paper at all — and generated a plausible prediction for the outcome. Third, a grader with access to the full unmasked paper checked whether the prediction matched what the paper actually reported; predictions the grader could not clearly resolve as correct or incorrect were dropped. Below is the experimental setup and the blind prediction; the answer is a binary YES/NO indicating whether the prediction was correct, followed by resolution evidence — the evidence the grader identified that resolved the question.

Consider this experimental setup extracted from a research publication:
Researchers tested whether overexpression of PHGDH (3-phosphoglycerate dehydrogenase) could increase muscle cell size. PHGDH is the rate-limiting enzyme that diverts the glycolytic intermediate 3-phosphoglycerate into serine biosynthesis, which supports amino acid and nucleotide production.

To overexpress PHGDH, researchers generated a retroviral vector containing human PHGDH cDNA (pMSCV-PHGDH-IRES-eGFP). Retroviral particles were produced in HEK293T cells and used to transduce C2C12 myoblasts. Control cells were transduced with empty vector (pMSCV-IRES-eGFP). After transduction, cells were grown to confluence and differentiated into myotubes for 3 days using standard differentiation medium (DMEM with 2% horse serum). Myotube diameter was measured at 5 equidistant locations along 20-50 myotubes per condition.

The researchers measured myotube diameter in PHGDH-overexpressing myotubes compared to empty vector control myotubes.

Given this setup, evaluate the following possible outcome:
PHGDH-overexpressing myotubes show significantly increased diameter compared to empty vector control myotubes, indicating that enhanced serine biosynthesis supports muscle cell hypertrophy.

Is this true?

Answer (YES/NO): YES